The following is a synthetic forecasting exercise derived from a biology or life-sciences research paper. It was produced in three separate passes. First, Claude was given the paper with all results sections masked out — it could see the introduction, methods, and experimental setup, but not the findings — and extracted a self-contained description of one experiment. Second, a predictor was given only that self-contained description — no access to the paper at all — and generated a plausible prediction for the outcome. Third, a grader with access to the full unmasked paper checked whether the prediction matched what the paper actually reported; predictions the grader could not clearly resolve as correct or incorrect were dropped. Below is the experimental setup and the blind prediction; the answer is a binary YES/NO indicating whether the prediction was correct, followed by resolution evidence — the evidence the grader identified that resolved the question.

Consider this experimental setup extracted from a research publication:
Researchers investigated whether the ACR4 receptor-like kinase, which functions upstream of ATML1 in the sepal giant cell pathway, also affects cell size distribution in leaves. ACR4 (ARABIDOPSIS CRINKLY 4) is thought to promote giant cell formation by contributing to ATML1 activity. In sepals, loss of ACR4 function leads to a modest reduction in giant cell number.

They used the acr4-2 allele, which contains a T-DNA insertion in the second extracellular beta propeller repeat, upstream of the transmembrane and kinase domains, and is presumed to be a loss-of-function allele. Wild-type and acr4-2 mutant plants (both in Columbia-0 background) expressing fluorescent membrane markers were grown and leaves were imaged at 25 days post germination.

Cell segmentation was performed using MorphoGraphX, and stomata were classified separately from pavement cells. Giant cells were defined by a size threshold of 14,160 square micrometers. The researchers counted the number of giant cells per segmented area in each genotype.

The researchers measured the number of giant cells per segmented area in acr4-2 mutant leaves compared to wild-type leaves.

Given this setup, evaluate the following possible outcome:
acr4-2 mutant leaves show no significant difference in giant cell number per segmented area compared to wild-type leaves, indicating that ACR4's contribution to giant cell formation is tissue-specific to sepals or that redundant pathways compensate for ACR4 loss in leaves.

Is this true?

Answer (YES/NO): NO